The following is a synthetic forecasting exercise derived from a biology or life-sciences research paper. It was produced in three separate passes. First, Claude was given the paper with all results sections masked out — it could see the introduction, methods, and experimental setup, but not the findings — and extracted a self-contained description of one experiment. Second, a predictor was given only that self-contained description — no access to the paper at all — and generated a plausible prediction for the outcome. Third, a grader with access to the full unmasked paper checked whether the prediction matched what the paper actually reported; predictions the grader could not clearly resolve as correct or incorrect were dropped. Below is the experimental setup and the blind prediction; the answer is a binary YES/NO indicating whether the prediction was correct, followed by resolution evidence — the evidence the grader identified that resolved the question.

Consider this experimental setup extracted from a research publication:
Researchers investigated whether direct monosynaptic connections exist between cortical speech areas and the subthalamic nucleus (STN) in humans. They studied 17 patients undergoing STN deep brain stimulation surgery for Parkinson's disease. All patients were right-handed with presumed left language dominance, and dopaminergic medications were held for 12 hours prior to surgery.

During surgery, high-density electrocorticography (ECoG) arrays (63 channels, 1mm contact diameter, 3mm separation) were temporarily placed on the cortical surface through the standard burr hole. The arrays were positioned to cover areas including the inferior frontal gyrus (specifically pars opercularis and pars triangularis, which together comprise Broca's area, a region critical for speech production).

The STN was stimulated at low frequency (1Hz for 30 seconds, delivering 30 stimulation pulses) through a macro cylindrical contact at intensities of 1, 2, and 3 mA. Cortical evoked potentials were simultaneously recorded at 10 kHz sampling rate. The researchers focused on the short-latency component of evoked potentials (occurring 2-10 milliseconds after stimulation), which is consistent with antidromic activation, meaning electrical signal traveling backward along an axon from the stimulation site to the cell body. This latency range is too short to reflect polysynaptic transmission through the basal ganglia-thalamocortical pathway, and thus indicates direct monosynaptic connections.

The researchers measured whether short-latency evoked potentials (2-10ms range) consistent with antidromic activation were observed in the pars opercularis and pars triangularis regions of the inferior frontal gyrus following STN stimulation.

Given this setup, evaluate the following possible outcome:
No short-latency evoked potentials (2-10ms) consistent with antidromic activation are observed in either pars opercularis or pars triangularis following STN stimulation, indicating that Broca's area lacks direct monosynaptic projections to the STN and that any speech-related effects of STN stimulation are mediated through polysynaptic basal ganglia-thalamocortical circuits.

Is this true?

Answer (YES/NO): NO